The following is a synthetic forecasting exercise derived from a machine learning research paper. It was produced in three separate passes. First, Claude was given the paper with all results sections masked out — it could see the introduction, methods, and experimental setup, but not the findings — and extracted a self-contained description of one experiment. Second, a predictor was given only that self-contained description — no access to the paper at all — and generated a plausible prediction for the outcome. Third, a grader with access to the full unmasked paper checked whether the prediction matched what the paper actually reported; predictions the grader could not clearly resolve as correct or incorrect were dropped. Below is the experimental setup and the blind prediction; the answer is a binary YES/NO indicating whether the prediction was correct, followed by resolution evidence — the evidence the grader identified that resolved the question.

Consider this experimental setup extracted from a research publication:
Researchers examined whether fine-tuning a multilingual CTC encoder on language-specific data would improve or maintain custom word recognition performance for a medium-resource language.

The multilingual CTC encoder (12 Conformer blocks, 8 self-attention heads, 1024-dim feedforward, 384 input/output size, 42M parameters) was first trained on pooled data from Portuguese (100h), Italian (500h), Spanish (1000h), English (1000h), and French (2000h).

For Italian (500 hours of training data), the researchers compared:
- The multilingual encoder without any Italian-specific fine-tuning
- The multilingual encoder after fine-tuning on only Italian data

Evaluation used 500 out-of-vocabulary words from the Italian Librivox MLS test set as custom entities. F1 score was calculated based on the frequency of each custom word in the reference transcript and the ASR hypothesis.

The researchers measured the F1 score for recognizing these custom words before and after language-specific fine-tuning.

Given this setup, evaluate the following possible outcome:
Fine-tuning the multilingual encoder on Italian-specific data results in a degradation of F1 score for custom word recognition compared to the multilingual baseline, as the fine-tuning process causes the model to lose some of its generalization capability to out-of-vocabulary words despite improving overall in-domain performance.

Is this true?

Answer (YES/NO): YES